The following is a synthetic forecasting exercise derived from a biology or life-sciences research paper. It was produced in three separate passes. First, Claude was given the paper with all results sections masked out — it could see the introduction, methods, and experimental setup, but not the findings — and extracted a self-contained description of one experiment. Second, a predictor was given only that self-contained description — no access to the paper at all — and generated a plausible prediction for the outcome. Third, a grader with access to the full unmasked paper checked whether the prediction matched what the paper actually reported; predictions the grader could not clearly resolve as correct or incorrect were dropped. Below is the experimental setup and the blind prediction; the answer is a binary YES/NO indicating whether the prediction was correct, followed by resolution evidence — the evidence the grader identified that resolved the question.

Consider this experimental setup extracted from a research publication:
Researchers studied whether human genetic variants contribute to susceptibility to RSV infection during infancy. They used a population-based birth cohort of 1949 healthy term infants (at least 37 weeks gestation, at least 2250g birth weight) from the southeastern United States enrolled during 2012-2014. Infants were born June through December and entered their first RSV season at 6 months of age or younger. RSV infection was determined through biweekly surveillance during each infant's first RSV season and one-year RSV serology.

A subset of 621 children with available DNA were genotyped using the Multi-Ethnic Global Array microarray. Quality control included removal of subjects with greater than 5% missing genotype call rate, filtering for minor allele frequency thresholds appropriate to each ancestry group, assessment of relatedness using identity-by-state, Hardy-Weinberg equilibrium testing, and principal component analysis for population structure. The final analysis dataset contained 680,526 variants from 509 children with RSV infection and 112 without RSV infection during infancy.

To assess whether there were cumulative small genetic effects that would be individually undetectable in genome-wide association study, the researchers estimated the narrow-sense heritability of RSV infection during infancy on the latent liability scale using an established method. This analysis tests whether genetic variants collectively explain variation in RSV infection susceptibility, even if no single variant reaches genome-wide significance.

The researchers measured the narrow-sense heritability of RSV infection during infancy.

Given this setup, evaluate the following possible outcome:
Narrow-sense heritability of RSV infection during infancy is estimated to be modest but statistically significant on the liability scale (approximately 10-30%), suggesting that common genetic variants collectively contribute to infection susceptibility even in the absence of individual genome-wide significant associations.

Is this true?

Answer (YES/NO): NO